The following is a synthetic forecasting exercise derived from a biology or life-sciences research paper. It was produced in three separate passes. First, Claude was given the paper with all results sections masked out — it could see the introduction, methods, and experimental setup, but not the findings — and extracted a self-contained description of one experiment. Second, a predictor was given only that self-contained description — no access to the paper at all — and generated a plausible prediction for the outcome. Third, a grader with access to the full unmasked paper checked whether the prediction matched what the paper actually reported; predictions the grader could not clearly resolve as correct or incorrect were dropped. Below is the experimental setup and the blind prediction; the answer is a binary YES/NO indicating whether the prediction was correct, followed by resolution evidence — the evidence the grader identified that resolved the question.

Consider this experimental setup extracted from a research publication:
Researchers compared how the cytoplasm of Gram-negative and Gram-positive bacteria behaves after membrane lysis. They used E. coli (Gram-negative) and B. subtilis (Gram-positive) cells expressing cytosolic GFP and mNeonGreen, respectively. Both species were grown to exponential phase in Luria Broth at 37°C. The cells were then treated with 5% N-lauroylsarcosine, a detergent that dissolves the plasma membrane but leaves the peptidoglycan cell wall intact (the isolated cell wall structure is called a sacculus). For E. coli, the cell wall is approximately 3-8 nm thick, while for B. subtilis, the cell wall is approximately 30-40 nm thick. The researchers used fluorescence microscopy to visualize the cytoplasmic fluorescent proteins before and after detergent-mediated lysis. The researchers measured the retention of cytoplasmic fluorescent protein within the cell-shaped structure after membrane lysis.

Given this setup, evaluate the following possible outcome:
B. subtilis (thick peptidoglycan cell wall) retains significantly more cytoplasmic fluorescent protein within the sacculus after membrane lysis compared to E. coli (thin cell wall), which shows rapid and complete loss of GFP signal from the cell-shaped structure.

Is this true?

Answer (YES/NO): YES